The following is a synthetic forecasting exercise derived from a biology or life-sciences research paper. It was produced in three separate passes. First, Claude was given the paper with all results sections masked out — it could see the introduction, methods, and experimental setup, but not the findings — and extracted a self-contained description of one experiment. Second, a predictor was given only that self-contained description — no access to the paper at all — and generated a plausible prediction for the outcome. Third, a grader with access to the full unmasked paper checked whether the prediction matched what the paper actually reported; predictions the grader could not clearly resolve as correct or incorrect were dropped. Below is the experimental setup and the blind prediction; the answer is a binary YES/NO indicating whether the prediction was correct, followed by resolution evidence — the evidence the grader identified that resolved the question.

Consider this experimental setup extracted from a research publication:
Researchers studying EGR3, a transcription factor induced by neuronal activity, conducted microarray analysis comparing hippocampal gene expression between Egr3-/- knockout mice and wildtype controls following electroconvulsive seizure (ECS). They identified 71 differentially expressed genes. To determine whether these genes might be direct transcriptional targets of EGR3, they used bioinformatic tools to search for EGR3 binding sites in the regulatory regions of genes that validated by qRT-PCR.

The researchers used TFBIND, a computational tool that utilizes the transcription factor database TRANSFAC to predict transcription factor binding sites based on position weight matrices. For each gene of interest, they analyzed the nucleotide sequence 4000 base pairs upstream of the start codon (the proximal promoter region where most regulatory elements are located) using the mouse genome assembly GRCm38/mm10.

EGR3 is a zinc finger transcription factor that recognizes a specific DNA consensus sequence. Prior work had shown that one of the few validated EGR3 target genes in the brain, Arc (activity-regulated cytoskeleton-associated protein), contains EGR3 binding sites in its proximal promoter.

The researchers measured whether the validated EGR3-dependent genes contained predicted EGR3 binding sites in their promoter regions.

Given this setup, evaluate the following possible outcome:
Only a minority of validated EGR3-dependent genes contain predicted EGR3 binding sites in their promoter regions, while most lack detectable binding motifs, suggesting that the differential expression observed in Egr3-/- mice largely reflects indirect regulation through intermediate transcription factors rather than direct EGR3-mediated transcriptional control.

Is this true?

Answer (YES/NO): NO